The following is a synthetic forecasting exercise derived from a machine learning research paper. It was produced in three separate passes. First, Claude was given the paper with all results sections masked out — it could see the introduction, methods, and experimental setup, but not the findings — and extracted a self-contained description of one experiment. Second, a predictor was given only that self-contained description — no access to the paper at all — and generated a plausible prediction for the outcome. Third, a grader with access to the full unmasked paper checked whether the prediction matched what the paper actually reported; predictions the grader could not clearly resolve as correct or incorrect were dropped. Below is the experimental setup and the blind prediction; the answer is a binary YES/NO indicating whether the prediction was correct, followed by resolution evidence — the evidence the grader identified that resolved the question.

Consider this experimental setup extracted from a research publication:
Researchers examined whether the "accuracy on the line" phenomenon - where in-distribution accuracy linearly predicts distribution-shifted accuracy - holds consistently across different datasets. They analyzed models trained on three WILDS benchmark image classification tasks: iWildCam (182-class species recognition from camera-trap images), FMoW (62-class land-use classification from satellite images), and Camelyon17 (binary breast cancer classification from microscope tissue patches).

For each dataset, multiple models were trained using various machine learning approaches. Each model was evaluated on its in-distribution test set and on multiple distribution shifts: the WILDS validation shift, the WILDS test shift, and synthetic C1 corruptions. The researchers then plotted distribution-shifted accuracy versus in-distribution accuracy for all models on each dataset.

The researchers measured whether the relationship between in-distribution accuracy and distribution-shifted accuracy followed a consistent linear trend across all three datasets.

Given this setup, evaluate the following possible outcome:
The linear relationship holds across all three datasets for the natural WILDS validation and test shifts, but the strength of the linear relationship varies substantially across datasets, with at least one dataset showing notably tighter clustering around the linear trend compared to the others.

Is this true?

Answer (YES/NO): NO